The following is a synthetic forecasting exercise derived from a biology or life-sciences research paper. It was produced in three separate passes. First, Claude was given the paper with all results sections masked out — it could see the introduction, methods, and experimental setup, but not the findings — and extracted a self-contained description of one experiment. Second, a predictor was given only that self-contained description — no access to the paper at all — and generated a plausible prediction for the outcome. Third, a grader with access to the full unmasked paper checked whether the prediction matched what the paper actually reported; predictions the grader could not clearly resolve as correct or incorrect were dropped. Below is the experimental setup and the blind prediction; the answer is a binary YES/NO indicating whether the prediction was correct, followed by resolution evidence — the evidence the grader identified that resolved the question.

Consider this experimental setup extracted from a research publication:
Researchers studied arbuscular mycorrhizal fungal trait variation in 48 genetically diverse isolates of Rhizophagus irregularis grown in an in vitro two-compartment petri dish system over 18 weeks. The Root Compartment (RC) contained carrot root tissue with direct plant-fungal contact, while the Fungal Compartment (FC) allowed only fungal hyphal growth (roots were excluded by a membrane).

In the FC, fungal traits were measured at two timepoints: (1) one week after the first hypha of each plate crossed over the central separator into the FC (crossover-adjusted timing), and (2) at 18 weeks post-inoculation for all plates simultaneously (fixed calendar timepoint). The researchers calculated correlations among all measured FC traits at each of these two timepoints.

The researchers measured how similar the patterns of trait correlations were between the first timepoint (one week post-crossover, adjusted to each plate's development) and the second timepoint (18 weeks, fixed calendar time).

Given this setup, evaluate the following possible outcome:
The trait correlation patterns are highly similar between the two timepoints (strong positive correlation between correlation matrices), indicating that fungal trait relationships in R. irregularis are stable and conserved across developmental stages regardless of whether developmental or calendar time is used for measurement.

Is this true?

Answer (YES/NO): YES